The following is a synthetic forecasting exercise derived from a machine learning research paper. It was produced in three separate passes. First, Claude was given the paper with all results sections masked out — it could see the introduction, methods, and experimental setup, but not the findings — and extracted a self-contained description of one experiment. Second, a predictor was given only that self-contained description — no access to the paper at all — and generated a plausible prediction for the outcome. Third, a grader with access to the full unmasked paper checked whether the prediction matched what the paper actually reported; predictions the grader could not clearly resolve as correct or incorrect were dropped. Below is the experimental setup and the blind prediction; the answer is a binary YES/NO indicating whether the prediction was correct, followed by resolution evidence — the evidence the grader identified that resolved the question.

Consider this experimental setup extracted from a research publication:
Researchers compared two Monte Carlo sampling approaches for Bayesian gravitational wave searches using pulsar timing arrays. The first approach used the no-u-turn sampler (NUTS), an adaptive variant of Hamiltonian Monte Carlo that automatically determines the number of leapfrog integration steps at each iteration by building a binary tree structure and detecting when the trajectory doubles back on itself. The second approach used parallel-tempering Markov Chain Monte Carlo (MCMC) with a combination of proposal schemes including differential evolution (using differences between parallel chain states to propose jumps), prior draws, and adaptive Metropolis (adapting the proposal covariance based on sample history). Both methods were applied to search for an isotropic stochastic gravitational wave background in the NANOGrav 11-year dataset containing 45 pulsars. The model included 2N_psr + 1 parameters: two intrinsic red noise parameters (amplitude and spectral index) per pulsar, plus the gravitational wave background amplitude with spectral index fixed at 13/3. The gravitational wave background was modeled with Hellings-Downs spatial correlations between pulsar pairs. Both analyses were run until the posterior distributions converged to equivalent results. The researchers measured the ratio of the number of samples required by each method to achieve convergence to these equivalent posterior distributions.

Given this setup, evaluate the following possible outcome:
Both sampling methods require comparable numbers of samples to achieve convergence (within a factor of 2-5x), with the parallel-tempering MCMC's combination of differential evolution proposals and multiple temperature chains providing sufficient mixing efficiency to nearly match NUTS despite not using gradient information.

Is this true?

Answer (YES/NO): NO